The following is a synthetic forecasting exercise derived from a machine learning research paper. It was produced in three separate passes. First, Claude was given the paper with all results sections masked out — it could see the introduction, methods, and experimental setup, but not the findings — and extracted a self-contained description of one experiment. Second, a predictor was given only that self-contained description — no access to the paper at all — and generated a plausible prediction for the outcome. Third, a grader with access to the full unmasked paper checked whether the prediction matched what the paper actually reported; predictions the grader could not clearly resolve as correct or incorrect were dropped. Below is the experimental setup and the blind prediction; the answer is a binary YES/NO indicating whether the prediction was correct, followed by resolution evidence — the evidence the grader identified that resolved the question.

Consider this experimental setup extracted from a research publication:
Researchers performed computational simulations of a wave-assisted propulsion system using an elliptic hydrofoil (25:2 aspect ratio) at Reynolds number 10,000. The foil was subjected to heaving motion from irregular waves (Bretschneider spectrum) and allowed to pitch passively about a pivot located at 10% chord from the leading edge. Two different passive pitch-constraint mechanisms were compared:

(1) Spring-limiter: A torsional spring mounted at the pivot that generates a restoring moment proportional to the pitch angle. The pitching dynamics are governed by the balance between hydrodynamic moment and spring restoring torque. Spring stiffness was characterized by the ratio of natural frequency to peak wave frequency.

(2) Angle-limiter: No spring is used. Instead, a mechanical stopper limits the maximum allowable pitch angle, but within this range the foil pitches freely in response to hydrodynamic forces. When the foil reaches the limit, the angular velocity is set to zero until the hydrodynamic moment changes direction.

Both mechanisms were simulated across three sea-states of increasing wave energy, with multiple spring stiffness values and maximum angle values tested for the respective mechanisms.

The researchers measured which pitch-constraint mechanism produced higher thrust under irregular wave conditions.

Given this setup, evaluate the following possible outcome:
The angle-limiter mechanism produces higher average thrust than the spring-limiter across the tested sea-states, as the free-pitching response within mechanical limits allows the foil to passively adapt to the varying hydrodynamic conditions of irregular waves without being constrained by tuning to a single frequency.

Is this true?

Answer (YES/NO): NO